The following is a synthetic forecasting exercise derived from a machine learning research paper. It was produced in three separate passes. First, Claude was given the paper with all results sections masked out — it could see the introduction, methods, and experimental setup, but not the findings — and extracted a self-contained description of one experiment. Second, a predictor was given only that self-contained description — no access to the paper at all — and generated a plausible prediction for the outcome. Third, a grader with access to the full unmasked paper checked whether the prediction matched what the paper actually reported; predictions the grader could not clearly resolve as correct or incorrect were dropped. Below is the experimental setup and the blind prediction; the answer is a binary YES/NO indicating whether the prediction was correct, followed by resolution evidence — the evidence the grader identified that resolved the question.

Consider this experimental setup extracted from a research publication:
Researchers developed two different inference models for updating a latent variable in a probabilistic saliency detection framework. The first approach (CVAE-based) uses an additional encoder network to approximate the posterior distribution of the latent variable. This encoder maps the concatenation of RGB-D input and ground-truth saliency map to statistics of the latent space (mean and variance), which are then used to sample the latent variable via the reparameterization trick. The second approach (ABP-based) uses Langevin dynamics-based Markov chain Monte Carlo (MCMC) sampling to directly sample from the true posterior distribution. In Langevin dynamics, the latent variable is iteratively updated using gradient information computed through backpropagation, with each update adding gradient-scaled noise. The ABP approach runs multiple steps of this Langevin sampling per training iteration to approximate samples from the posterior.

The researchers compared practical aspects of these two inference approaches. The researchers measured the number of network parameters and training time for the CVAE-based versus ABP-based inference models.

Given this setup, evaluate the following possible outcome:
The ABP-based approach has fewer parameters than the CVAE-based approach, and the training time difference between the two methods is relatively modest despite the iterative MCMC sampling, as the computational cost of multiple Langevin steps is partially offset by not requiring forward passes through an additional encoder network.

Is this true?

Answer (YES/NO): NO